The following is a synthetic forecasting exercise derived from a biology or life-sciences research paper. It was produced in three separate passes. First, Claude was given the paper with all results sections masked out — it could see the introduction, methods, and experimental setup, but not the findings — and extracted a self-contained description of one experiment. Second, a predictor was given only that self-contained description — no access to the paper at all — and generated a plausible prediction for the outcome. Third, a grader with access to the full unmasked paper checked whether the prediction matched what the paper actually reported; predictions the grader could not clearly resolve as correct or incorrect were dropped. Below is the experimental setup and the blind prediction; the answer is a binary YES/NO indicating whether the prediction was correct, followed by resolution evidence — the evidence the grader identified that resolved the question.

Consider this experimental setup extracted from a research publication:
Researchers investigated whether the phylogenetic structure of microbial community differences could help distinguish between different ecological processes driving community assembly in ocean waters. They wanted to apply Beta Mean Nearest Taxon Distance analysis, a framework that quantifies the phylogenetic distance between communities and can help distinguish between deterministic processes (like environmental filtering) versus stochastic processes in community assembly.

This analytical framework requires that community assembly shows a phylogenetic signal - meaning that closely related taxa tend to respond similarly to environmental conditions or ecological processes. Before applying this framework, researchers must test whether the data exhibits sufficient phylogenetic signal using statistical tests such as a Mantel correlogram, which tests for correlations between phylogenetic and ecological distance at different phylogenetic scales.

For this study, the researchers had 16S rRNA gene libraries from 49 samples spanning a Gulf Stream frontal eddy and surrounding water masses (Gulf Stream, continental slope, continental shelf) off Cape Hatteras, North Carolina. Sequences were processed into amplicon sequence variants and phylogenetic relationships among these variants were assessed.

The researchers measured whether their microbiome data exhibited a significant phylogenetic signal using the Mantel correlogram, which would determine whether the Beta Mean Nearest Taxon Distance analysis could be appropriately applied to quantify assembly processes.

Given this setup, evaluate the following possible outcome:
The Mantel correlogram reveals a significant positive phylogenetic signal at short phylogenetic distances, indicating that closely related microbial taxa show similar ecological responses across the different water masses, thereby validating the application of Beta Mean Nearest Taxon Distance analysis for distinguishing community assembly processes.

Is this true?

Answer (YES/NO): NO